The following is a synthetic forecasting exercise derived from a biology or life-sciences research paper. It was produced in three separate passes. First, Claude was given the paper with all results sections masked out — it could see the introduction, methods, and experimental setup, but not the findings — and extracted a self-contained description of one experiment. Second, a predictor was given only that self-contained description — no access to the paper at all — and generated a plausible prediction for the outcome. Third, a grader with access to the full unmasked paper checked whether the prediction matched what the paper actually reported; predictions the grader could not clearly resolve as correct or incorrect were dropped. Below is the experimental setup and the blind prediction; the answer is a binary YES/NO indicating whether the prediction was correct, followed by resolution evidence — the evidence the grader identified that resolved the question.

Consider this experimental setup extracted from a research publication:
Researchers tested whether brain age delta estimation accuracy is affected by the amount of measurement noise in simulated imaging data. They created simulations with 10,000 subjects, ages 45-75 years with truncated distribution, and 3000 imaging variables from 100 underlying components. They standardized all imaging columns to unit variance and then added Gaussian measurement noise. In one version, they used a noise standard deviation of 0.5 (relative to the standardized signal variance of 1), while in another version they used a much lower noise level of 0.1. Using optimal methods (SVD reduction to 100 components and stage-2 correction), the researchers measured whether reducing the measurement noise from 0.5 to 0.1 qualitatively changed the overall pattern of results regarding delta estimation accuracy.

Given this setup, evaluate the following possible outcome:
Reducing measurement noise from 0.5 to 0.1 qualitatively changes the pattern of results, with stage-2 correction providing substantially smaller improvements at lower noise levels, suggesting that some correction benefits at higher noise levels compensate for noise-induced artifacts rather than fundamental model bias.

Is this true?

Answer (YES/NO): NO